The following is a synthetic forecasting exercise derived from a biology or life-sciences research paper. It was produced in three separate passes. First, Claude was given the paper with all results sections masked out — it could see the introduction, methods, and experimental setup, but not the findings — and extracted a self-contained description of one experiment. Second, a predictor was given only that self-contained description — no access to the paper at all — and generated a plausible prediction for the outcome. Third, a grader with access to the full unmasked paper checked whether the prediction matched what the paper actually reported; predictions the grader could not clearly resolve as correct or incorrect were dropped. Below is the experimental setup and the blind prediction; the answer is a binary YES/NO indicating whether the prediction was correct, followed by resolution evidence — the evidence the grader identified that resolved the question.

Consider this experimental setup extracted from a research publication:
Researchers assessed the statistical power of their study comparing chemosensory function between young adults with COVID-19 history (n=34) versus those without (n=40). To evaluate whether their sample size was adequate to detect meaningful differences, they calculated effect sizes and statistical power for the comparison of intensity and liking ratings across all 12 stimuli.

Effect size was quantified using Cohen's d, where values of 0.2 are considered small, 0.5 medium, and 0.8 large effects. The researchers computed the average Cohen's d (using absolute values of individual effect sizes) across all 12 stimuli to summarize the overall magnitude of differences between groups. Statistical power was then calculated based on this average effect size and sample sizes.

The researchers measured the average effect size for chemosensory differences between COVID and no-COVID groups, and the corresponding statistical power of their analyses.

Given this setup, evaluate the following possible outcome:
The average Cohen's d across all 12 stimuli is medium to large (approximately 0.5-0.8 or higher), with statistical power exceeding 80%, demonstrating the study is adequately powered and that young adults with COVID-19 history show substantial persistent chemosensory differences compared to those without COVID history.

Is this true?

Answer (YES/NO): NO